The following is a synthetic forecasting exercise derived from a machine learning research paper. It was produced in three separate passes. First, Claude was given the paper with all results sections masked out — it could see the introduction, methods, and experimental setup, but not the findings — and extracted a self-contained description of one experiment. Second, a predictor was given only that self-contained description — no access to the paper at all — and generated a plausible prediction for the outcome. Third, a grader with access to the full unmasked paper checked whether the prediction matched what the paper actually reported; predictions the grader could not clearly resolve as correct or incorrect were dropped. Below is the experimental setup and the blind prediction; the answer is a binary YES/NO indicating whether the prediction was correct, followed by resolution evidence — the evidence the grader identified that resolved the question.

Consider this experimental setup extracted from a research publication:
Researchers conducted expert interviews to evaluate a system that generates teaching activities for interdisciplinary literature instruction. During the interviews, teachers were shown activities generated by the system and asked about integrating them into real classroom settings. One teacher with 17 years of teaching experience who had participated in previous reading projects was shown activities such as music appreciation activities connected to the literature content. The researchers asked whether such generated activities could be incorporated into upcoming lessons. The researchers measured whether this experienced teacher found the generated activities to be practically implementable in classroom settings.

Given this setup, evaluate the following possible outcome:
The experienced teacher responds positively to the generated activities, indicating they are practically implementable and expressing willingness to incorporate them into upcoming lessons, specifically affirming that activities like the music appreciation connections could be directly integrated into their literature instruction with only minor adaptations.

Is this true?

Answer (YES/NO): NO